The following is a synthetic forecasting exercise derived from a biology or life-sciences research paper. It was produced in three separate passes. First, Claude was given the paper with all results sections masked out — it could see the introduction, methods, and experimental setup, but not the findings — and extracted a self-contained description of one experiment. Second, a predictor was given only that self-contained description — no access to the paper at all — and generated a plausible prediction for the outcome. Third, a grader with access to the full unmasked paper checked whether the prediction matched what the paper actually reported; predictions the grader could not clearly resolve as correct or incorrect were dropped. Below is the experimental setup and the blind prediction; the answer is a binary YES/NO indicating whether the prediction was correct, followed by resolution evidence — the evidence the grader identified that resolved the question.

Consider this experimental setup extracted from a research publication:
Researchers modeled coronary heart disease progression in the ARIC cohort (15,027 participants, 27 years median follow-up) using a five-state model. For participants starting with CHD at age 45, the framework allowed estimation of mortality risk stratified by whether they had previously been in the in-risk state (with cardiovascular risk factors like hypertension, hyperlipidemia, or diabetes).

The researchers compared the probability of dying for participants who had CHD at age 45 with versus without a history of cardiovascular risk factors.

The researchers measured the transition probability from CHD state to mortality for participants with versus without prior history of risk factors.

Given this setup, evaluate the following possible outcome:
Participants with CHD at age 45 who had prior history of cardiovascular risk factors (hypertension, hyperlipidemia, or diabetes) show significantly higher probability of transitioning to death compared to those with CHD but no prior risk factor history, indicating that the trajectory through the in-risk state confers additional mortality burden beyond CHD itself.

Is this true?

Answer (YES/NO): YES